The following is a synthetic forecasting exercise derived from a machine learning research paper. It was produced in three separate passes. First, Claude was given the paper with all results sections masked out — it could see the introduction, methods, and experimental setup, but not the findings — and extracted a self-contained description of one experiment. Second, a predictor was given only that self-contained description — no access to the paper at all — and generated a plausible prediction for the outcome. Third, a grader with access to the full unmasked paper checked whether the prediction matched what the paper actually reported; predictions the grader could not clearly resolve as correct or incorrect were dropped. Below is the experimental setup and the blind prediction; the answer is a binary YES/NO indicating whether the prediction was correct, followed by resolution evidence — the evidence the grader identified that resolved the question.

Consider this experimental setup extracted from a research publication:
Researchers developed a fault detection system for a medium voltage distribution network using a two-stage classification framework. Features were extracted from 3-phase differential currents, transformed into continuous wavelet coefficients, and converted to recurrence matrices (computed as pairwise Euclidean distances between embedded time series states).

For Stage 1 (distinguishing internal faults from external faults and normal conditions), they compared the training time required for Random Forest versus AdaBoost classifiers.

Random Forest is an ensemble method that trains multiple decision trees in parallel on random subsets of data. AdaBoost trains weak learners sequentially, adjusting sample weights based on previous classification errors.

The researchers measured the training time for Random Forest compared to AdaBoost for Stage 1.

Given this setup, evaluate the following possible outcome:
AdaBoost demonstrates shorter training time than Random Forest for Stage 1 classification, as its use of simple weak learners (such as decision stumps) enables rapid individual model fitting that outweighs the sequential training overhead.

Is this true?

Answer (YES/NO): YES